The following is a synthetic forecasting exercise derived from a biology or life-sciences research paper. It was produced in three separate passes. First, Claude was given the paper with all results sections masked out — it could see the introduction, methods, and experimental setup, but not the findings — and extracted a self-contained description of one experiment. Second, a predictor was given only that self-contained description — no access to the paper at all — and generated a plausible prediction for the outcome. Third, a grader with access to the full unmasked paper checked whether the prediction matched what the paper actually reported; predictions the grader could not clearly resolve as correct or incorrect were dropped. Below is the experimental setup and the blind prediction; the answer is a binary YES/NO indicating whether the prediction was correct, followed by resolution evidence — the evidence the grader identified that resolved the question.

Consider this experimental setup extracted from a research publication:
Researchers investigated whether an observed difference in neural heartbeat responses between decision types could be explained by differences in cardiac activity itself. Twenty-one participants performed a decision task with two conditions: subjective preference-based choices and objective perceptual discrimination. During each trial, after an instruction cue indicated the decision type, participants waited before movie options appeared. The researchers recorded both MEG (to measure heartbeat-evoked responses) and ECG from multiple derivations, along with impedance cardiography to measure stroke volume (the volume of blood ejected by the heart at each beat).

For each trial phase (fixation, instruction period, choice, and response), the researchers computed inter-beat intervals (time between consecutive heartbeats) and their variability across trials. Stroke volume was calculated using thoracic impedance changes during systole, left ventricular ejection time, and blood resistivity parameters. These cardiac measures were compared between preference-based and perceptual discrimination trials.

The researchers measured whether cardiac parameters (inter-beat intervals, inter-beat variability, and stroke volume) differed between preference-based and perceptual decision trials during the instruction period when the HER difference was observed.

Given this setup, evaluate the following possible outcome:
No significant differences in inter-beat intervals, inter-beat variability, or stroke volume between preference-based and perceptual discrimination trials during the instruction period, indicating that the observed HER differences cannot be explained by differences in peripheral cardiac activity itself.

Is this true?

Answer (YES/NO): YES